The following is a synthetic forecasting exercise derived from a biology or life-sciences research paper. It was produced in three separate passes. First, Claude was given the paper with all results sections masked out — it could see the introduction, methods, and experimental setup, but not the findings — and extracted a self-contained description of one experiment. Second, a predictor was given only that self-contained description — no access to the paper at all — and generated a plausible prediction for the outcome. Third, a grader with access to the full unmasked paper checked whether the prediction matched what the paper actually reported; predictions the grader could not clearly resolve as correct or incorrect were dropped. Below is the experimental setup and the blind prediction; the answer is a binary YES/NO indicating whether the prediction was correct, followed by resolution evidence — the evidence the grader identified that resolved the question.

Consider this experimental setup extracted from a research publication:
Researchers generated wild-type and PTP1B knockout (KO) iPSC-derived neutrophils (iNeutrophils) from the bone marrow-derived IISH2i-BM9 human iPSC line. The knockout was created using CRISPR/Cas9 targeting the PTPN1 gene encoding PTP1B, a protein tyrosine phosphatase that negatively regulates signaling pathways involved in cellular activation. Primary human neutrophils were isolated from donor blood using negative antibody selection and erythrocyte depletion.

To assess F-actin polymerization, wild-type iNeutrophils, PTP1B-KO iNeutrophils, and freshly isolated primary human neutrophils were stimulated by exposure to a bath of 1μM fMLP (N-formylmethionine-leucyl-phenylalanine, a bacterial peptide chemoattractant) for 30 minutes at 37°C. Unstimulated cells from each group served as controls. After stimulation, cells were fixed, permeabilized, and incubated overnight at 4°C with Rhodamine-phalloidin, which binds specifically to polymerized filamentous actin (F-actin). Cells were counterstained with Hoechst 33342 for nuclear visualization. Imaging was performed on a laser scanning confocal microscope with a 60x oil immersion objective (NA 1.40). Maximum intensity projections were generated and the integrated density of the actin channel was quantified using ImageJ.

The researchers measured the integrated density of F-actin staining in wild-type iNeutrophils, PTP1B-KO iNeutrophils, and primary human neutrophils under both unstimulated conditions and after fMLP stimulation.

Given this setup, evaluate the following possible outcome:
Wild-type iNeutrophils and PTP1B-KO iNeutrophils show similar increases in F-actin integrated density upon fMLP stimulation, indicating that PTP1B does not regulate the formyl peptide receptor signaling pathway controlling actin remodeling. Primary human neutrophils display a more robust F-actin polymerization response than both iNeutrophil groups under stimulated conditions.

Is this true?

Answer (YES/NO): NO